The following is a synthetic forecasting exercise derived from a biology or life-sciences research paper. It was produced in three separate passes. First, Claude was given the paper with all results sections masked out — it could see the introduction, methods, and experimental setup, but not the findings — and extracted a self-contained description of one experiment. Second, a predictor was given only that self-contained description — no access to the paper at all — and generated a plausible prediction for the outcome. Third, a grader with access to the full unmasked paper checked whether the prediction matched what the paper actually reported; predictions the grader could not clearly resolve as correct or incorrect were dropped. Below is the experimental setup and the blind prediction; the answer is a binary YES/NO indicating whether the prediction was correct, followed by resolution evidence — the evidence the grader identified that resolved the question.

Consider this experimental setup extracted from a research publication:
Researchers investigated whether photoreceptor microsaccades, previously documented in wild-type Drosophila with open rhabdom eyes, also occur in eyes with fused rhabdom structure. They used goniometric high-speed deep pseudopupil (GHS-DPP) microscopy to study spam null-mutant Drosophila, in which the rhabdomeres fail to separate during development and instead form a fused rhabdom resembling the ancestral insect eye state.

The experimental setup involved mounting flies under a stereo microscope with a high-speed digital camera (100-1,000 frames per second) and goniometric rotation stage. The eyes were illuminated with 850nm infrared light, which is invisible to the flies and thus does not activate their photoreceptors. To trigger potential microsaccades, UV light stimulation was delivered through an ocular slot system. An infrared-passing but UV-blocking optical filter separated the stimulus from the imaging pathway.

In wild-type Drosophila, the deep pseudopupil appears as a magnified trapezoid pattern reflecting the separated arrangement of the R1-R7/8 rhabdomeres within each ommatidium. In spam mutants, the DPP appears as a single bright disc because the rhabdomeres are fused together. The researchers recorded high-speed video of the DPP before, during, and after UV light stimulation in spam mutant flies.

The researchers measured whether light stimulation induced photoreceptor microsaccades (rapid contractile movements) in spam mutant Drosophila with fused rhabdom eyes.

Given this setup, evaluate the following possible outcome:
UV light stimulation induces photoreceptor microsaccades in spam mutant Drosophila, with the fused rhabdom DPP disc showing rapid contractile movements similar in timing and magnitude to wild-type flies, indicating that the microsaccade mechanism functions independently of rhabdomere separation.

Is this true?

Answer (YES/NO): NO